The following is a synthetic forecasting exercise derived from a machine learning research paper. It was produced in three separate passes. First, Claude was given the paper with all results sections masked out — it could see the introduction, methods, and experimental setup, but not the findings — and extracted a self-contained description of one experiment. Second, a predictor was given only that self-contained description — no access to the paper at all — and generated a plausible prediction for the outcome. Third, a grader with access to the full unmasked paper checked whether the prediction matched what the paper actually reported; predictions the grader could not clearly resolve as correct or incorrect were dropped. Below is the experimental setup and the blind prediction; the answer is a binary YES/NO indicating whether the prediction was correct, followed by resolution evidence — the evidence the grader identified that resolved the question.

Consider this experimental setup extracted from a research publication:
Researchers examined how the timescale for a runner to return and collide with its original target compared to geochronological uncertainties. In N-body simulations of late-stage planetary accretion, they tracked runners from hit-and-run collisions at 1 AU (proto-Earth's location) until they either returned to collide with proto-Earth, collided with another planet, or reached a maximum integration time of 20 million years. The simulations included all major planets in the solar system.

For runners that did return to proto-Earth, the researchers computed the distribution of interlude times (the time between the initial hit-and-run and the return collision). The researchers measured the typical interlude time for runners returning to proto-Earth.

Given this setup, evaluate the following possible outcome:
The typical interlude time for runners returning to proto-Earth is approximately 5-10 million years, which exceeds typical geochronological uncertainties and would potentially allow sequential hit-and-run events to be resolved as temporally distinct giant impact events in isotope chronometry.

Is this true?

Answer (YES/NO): NO